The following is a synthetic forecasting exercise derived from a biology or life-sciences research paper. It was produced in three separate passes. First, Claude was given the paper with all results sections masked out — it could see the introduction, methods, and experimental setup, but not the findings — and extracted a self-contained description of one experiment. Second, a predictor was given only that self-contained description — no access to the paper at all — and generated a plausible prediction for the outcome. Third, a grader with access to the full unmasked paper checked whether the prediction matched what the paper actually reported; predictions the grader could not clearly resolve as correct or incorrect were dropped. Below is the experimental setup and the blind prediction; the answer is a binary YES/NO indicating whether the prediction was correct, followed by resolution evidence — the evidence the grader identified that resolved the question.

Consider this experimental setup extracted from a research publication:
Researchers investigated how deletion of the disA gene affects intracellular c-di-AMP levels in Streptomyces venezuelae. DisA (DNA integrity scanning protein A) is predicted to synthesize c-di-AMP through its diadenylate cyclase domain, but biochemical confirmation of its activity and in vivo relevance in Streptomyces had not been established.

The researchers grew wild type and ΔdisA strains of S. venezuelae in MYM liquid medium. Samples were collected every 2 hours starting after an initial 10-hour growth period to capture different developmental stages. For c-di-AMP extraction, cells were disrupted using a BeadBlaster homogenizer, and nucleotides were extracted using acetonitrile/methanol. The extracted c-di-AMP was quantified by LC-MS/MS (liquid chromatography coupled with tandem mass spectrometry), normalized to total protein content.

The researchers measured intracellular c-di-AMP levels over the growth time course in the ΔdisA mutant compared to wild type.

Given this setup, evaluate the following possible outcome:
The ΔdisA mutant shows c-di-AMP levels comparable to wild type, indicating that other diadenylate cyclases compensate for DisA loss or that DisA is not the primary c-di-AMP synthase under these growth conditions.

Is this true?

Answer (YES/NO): NO